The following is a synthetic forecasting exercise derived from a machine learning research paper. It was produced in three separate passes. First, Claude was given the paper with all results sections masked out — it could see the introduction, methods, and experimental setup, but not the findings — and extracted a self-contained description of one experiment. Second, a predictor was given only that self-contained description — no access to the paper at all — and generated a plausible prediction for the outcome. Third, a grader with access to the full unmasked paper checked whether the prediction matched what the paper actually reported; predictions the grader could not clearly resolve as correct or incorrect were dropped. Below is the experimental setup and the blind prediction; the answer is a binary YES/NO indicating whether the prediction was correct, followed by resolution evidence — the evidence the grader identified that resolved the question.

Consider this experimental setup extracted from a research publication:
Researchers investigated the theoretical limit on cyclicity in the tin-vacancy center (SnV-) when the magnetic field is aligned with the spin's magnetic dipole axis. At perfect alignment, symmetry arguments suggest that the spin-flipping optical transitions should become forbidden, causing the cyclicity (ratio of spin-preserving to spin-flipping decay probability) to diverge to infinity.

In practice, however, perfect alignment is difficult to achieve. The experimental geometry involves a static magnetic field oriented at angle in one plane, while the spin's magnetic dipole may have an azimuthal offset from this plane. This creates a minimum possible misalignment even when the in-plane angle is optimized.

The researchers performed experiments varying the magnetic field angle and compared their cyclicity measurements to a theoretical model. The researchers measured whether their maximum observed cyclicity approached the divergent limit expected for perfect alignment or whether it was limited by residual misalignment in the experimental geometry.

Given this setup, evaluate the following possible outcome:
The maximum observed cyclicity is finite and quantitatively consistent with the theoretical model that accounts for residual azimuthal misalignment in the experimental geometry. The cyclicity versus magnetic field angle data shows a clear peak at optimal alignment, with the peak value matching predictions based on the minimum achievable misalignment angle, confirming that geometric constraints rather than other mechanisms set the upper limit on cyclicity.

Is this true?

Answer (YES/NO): YES